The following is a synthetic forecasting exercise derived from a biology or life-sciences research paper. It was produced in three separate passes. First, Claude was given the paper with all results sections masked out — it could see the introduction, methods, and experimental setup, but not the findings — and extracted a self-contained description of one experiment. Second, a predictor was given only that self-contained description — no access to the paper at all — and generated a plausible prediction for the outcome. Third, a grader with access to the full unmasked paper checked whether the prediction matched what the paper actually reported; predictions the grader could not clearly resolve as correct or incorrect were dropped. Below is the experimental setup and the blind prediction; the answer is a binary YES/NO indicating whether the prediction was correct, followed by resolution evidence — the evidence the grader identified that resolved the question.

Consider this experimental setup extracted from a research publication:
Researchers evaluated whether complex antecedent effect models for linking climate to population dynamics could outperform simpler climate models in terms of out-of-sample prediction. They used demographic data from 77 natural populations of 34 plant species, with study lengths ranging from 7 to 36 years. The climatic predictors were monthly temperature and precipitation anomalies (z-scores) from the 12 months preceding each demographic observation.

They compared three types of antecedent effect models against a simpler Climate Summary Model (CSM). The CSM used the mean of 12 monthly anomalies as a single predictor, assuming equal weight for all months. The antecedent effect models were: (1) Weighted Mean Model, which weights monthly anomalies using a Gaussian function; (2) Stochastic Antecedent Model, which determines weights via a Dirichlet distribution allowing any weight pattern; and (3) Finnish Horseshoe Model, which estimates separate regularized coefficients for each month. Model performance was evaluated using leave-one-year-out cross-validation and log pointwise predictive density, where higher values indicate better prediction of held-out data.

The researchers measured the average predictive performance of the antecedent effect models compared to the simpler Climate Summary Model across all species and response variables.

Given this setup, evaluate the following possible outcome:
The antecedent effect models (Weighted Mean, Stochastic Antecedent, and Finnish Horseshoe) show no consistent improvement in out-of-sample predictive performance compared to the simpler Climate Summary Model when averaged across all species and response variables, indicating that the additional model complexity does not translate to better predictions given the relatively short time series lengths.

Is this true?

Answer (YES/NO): YES